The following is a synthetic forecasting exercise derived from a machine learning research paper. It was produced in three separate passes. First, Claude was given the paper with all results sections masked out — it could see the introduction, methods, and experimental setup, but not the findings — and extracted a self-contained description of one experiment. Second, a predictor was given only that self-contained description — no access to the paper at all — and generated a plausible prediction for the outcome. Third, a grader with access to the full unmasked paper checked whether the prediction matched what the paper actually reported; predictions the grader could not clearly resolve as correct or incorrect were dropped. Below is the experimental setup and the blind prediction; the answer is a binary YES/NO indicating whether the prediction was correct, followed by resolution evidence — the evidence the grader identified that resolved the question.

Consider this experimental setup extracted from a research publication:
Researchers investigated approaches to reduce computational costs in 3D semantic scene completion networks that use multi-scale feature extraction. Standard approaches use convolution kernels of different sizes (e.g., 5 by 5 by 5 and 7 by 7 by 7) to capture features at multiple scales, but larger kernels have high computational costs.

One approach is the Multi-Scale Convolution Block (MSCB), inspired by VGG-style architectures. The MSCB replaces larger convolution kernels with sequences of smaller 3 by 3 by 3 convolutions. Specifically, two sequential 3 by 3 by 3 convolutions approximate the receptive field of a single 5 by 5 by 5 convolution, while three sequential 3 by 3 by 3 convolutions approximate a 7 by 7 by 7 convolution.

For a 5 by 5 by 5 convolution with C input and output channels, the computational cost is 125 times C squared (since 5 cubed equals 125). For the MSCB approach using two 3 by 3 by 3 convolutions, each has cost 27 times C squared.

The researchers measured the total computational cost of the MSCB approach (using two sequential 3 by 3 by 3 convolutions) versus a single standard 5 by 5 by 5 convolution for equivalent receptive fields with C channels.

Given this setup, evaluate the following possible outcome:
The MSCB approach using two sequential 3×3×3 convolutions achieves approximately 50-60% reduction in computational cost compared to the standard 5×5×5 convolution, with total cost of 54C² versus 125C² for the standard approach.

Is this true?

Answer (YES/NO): YES